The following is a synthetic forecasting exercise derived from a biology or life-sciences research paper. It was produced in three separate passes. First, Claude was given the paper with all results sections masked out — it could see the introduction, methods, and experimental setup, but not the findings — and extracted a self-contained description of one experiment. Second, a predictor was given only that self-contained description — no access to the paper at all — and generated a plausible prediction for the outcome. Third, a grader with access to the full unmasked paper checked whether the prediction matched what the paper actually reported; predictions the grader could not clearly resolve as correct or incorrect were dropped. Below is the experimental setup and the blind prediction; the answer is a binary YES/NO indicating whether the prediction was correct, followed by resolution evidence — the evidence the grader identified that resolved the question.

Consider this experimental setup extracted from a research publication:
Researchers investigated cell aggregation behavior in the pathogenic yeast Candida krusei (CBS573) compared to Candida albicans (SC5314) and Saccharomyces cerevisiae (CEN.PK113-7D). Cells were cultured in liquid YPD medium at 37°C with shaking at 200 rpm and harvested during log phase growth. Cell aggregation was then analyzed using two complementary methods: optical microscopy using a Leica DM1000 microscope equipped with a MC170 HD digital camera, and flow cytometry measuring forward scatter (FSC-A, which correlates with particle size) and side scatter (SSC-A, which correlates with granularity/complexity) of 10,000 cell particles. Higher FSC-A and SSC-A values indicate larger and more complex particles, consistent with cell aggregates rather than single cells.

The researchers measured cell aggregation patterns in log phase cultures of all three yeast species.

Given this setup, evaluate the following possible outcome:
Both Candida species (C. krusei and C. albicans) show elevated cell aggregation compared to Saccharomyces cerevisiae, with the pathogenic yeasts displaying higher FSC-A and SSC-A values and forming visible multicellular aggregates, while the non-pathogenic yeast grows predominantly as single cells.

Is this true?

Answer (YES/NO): NO